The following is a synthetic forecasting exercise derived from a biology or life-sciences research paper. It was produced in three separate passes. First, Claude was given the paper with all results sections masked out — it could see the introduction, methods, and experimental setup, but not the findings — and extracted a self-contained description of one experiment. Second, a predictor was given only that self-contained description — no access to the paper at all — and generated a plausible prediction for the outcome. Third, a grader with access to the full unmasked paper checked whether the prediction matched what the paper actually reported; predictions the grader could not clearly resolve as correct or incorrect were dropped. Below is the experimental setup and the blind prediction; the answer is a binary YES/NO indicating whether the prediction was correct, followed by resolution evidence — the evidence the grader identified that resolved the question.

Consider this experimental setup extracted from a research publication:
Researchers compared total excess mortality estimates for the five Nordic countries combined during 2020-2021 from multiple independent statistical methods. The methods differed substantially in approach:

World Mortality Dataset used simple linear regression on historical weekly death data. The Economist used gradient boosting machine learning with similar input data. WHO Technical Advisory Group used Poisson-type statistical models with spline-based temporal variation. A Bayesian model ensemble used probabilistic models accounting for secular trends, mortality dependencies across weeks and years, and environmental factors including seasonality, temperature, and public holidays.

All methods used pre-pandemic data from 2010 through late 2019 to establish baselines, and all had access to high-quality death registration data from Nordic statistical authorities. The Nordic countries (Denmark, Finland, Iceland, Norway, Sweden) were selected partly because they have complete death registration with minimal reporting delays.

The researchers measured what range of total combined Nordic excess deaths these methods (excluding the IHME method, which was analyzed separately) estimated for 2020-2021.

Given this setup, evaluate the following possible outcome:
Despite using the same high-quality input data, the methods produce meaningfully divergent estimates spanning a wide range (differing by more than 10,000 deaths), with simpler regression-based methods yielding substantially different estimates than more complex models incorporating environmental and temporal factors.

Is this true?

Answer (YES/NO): NO